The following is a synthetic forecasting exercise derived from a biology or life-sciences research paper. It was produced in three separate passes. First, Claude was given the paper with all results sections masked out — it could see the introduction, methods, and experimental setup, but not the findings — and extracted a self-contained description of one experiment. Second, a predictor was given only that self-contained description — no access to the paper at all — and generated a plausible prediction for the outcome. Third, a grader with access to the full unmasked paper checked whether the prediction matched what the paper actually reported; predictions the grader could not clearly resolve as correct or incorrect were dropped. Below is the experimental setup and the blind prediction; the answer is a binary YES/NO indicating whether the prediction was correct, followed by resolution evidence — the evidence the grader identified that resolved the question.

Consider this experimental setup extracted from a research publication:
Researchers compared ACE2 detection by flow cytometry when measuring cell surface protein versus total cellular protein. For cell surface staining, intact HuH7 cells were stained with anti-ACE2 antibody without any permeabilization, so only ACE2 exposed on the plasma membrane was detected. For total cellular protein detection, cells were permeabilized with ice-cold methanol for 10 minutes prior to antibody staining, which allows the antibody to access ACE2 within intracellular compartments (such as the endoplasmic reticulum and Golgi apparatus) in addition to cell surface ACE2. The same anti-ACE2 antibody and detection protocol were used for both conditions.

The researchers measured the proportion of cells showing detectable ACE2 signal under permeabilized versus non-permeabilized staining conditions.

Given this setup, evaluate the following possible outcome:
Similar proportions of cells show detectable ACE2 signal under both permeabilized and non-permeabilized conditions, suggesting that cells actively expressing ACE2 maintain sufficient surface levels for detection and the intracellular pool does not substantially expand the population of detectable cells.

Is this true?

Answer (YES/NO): YES